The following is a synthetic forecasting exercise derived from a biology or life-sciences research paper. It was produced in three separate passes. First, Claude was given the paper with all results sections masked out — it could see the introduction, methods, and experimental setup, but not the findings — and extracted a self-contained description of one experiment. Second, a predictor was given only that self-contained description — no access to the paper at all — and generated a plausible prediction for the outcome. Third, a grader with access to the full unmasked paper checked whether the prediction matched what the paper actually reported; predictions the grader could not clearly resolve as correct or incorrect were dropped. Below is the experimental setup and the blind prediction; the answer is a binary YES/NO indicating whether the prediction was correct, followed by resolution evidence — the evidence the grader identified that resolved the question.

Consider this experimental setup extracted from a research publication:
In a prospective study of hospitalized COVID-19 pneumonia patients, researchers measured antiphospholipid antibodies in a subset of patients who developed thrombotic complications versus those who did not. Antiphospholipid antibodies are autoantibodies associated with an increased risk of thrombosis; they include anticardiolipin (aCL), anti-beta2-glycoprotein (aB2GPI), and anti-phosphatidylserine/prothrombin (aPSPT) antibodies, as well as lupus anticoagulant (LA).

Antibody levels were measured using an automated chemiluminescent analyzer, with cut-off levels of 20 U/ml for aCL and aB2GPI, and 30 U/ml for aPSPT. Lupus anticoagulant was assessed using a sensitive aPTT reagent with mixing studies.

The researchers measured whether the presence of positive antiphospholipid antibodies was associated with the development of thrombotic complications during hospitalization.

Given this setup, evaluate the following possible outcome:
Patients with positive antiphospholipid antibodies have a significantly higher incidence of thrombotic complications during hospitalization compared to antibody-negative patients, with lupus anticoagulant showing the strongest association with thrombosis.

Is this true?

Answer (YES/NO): NO